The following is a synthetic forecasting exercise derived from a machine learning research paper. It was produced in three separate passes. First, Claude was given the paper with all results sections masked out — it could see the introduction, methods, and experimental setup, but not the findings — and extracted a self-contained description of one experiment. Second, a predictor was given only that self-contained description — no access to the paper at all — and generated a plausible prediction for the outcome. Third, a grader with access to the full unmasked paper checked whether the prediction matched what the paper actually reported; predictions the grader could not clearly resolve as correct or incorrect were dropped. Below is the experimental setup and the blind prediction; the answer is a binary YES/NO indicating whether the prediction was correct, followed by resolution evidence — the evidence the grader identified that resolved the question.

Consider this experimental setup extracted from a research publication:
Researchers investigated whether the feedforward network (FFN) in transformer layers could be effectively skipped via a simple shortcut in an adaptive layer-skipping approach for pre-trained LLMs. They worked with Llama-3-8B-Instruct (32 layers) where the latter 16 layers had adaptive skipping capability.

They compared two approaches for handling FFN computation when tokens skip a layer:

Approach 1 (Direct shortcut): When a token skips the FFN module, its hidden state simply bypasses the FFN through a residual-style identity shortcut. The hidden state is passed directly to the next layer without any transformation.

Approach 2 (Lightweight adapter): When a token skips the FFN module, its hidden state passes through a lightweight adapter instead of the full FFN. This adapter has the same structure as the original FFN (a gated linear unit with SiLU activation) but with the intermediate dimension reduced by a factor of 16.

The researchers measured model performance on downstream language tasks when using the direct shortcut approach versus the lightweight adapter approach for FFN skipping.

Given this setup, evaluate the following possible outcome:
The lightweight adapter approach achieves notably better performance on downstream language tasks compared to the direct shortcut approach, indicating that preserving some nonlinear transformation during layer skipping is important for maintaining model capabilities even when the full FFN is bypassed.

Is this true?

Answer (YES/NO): YES